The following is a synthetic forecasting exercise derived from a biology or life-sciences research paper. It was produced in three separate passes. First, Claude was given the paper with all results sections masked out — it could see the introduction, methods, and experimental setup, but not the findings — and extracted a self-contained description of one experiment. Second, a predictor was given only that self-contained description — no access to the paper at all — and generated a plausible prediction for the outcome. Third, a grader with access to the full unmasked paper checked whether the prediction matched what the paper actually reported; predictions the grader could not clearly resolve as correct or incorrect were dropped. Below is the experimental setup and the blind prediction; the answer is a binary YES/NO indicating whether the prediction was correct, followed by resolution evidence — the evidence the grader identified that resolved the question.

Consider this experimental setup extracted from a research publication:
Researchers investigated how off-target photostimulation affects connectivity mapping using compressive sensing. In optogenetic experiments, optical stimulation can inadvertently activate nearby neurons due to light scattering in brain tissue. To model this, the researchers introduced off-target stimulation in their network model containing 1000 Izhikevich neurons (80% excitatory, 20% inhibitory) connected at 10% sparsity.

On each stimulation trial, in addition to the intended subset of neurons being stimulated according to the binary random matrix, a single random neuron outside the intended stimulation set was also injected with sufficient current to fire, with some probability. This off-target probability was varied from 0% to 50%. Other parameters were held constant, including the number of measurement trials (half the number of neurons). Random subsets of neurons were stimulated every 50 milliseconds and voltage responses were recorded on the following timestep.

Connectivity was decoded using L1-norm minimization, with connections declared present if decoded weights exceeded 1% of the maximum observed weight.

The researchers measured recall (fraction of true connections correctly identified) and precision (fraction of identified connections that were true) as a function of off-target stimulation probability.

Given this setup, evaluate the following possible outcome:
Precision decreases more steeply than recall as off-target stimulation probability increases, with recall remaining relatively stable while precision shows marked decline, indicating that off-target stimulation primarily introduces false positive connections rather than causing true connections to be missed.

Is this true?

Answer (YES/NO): NO